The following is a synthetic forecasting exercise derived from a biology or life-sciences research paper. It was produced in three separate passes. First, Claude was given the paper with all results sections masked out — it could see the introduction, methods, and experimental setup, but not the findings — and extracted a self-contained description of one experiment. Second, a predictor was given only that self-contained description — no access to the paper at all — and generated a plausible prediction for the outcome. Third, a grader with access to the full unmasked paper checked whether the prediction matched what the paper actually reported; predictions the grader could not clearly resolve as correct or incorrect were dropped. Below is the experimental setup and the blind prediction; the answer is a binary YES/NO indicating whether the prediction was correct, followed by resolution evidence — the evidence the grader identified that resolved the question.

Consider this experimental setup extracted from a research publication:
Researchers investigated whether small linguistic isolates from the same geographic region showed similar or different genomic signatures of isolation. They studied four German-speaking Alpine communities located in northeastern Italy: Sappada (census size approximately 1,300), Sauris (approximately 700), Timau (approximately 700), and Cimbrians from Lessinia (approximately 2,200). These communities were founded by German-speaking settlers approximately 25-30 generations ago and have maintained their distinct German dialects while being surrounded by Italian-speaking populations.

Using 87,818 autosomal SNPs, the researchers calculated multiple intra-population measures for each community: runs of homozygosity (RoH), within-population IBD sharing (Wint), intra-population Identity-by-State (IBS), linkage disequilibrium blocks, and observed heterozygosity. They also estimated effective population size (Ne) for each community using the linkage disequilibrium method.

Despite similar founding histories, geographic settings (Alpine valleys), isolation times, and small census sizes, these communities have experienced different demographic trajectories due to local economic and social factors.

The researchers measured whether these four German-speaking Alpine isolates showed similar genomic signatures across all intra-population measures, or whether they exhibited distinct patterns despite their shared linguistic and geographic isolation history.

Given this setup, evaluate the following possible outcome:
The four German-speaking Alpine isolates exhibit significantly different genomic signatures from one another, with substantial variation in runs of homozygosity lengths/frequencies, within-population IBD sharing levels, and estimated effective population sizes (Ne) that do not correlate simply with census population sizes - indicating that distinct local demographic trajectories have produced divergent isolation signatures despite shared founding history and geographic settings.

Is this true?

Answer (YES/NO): YES